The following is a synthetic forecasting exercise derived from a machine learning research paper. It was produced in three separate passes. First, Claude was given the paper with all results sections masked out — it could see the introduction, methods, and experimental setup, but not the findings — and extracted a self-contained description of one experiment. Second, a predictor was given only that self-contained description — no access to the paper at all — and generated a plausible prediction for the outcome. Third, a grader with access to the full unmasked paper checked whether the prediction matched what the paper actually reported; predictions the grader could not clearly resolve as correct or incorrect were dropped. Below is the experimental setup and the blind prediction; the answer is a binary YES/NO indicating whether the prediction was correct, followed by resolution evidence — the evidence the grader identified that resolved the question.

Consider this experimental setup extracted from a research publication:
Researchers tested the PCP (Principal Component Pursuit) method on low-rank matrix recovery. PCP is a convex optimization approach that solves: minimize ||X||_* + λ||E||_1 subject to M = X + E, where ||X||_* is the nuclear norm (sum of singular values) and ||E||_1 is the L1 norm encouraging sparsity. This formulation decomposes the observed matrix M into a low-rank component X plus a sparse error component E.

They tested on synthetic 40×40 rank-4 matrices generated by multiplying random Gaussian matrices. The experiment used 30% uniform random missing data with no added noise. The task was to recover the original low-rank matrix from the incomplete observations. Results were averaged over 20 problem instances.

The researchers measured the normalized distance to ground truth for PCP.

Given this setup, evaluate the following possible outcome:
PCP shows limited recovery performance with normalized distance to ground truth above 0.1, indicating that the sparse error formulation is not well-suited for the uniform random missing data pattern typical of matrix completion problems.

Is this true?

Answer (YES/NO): YES